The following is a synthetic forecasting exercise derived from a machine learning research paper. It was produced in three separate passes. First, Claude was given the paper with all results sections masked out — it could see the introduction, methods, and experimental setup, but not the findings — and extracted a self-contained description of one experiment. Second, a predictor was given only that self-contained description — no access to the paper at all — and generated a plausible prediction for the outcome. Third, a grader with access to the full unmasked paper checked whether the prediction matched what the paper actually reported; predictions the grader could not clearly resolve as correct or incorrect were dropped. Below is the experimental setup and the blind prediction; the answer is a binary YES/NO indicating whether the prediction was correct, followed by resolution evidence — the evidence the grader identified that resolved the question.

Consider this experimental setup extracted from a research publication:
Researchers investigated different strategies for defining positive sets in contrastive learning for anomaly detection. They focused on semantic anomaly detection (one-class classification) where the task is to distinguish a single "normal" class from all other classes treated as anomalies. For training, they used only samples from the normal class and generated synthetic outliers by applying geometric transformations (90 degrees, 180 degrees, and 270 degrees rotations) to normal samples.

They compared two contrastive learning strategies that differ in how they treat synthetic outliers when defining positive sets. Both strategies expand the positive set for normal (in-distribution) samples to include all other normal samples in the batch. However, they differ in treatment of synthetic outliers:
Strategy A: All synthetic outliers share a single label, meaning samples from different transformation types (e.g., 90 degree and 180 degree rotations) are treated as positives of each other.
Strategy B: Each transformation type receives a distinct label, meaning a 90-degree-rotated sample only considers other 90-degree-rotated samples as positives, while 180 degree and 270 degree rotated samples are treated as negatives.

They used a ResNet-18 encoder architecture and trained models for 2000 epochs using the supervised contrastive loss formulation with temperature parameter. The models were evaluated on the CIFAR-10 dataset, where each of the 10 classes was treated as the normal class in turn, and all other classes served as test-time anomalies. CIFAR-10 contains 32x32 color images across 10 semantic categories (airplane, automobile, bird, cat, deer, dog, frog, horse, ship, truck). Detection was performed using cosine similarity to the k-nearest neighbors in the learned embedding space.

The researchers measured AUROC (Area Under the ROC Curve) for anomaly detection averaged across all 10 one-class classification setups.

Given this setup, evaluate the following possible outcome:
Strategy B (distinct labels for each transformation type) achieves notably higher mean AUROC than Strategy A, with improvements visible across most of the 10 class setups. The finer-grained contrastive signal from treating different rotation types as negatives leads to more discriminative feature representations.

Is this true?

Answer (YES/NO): YES